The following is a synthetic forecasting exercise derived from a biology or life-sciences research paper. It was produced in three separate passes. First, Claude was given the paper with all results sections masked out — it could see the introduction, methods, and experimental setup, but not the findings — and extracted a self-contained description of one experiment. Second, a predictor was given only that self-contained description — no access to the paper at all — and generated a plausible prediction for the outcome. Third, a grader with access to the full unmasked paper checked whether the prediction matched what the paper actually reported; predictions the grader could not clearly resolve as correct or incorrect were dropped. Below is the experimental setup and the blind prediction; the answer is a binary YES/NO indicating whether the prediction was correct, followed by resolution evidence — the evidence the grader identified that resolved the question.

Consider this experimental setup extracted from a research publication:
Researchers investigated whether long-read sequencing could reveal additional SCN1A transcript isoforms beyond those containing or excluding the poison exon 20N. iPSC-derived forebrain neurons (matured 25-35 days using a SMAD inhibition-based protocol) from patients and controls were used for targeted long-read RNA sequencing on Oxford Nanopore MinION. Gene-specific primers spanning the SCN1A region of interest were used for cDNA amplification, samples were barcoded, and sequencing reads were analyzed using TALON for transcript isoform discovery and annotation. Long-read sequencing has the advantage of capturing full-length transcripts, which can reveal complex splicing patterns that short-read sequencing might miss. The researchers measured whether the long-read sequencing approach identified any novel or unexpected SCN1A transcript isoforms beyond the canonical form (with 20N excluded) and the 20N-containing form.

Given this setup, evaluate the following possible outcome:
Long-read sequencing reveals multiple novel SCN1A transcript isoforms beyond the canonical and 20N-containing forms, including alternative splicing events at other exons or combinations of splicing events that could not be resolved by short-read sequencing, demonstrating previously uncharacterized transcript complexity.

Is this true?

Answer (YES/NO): NO